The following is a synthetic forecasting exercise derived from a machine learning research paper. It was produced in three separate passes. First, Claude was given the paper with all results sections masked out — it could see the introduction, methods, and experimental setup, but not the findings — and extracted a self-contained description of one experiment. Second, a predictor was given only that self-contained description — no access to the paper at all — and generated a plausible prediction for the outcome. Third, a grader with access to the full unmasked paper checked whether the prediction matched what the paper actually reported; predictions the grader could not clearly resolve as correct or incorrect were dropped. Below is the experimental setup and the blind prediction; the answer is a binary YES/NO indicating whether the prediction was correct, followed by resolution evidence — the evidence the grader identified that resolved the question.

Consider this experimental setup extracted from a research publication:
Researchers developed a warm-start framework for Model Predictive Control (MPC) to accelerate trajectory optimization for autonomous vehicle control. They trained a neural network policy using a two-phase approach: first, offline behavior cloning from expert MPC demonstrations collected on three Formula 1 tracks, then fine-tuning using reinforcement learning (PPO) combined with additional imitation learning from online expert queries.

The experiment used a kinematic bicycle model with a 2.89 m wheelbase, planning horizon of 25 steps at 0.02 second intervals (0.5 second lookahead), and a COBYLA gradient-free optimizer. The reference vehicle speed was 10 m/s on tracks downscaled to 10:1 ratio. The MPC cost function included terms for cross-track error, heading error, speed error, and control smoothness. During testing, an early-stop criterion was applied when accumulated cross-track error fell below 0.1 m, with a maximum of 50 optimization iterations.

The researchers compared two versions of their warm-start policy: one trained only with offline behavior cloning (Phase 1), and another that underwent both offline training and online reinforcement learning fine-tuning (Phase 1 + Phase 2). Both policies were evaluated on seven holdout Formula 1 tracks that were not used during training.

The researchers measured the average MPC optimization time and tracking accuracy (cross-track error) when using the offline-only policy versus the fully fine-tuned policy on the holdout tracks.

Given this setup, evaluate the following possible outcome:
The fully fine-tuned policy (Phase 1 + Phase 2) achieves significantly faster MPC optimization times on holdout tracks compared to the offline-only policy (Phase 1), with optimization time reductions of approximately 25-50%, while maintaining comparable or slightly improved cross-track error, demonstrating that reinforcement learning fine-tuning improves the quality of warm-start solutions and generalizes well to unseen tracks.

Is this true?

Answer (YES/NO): NO